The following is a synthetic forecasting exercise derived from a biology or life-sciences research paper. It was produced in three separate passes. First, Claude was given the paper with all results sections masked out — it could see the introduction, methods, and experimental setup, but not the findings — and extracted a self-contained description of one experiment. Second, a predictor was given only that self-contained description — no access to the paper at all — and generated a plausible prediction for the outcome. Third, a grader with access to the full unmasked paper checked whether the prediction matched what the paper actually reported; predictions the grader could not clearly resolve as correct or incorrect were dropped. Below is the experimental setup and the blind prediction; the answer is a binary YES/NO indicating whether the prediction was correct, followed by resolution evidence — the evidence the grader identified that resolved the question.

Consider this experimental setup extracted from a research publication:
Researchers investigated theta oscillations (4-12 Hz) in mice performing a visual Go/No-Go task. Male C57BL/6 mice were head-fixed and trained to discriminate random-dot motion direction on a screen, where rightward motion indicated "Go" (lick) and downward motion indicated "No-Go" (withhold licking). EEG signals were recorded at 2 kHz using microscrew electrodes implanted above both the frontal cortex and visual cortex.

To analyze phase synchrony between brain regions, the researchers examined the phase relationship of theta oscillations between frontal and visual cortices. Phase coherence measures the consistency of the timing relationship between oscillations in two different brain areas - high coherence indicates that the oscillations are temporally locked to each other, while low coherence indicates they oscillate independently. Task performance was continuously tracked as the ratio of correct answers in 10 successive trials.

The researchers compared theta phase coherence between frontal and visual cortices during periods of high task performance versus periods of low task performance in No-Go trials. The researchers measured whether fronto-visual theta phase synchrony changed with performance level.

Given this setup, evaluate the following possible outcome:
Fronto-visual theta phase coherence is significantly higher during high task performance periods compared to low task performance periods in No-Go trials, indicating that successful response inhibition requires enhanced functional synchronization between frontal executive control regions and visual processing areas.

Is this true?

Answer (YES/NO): YES